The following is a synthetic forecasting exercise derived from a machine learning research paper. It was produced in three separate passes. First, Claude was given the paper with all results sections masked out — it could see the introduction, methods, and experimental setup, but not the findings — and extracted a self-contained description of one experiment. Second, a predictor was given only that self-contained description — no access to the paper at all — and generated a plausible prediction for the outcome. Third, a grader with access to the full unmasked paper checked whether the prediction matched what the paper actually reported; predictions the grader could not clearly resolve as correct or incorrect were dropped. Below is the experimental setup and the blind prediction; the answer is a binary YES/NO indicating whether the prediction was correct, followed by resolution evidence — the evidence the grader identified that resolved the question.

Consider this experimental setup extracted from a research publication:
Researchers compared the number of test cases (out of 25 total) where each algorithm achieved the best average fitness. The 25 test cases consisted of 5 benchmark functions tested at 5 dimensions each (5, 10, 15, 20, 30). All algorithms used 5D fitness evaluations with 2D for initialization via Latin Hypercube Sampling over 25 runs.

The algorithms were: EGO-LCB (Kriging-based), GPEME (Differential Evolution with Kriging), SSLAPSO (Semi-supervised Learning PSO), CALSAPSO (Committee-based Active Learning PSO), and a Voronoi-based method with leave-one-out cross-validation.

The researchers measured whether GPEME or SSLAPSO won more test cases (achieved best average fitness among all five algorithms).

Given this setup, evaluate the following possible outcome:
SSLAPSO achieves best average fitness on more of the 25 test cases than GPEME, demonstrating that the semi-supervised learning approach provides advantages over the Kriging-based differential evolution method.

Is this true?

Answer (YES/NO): NO